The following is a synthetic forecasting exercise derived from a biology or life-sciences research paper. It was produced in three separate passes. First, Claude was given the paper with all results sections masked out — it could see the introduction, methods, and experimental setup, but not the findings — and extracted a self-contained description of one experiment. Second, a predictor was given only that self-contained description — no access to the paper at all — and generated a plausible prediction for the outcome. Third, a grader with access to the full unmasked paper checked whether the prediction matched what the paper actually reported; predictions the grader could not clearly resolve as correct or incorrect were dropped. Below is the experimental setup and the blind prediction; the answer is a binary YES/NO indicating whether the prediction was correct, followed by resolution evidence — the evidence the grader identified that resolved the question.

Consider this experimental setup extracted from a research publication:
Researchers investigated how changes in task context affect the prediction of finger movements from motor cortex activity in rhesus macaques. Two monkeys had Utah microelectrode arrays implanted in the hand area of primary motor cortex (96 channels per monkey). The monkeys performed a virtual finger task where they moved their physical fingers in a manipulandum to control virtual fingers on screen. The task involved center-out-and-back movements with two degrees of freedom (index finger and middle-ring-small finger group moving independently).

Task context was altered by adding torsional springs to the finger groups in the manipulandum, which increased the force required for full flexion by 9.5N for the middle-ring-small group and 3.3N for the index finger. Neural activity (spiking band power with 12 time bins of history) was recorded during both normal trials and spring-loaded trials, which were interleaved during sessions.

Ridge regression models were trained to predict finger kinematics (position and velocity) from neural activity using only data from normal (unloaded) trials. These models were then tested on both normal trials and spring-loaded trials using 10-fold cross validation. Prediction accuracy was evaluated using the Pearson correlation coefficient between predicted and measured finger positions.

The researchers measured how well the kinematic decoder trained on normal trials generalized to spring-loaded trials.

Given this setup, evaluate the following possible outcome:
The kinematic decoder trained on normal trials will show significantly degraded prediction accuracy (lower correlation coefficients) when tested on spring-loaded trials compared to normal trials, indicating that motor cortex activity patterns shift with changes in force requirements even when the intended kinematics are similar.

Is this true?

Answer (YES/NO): YES